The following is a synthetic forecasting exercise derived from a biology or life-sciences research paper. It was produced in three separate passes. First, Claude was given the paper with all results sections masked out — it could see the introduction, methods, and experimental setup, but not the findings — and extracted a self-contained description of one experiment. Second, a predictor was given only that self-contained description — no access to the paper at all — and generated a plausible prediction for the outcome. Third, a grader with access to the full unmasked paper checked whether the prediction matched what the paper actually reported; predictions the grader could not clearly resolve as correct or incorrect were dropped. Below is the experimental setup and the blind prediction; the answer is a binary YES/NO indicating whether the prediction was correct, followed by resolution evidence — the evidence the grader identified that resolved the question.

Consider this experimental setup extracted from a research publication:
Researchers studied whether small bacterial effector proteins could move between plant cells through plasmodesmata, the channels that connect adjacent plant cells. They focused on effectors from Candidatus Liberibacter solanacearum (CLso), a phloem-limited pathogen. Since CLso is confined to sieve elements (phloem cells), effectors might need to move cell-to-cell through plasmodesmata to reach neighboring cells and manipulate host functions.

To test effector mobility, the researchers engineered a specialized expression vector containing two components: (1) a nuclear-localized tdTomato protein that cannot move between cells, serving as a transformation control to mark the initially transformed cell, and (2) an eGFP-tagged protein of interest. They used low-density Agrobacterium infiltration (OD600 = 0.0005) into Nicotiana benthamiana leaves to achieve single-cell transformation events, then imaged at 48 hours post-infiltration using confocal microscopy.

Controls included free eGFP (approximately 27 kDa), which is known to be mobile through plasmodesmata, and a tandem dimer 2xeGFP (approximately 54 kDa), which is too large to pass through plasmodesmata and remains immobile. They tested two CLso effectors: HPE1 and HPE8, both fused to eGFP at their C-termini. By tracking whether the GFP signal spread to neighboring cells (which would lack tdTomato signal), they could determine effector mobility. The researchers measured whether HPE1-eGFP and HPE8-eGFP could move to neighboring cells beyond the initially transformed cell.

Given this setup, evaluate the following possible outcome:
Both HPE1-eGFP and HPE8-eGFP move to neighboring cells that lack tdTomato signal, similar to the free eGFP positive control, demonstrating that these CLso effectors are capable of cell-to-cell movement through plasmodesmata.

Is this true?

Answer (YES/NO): YES